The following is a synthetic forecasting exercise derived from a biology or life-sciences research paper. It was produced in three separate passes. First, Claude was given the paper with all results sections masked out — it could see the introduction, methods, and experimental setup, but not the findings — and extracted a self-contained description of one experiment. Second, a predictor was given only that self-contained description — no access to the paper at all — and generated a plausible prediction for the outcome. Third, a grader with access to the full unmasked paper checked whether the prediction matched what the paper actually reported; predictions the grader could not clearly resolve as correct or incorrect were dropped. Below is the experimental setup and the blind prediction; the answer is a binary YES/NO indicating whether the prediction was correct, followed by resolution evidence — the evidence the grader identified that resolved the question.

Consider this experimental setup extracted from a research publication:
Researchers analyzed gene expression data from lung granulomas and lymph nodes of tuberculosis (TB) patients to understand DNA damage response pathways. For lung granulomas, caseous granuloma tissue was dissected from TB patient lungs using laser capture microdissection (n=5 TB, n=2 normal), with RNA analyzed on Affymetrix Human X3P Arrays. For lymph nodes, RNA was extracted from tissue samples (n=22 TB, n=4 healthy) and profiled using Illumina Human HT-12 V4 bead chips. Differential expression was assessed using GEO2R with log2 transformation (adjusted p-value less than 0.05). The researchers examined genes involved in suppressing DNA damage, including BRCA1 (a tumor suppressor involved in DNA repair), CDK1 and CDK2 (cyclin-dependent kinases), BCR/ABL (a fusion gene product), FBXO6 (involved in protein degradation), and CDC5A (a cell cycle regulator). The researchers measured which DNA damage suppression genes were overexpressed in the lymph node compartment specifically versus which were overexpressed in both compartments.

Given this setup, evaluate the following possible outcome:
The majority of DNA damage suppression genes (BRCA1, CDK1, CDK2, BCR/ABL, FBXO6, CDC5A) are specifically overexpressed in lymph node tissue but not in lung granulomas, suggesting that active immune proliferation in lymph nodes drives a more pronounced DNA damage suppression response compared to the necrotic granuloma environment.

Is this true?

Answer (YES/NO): NO